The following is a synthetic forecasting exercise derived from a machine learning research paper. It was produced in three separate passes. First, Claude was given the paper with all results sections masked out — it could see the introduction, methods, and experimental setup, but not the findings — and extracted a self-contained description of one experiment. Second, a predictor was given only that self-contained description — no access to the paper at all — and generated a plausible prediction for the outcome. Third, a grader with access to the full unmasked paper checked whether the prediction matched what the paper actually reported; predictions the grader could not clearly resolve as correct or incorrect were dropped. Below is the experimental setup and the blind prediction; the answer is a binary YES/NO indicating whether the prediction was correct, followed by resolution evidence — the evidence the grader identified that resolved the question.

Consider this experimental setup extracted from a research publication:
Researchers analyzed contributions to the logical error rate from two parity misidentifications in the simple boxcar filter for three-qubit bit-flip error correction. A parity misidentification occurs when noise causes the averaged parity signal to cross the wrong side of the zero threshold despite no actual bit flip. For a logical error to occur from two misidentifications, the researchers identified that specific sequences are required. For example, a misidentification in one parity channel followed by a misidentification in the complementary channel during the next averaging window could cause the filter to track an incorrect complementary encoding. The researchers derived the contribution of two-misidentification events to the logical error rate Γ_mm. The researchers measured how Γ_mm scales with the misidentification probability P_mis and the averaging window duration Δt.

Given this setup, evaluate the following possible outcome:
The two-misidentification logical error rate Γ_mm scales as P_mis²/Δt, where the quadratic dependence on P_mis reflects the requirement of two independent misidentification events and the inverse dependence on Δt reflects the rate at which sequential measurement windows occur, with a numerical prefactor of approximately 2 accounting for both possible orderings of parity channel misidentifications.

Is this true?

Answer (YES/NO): YES